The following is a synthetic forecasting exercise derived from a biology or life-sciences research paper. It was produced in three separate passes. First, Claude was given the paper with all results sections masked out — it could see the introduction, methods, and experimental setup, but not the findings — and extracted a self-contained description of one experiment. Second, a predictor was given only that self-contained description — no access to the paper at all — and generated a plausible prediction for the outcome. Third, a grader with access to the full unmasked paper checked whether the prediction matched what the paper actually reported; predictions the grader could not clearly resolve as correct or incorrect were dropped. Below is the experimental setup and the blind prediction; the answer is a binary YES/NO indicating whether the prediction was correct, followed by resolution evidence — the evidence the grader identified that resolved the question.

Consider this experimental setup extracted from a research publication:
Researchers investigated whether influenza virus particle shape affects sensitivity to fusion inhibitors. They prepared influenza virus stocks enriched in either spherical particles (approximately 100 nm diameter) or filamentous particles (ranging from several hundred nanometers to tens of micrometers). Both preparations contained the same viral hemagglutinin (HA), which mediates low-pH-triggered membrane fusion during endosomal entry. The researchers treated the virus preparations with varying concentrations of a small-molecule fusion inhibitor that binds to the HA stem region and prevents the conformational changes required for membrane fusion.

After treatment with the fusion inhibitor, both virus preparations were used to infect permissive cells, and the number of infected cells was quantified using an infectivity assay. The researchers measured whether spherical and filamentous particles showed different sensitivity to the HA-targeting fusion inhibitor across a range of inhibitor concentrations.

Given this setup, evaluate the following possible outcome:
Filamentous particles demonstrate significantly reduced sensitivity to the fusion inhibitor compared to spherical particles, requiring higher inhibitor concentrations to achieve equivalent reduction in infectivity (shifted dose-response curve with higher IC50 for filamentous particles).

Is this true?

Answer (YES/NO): YES